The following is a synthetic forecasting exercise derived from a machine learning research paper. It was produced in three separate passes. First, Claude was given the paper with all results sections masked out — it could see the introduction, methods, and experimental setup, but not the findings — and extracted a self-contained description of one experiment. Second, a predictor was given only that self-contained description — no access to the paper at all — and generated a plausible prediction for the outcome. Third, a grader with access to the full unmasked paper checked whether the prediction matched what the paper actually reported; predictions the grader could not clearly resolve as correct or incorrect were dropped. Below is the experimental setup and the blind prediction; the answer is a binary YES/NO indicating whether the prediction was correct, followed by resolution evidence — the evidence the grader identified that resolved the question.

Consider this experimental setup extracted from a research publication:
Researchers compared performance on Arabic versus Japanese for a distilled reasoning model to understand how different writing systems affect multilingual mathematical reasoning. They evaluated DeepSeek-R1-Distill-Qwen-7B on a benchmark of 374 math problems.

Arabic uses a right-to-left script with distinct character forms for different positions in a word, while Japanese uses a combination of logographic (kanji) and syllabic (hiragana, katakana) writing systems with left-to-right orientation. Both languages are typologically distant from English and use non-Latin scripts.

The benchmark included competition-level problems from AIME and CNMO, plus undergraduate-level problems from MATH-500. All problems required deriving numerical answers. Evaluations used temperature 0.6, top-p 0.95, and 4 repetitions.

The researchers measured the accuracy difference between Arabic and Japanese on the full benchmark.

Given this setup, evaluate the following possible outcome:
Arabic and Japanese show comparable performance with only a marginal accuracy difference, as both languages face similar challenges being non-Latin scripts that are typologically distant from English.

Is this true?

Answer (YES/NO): NO